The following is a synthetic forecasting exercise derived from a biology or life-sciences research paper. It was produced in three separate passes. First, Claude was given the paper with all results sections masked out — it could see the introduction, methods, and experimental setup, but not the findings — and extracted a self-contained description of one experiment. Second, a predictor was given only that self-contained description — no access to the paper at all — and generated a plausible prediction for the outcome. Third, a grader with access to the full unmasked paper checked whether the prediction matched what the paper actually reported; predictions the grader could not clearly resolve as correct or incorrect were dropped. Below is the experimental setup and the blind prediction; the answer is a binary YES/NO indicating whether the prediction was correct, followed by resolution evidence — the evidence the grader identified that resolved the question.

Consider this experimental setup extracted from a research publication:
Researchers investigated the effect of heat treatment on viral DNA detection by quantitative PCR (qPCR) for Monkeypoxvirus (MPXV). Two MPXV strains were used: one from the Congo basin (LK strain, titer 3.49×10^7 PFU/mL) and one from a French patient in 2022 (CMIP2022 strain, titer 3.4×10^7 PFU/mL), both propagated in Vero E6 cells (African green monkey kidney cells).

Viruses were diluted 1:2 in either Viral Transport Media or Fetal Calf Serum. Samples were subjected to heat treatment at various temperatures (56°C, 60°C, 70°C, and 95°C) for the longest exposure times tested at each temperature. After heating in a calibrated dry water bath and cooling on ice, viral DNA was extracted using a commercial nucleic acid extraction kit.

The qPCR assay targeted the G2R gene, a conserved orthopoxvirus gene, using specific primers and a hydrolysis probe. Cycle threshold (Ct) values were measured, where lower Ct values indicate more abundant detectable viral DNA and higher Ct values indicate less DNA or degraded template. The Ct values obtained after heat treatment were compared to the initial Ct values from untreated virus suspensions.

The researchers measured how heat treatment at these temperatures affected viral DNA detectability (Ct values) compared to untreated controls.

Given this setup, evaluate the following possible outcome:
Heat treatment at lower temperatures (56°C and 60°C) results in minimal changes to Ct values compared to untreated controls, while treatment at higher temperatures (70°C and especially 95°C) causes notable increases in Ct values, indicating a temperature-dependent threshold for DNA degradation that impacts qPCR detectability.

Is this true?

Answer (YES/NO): NO